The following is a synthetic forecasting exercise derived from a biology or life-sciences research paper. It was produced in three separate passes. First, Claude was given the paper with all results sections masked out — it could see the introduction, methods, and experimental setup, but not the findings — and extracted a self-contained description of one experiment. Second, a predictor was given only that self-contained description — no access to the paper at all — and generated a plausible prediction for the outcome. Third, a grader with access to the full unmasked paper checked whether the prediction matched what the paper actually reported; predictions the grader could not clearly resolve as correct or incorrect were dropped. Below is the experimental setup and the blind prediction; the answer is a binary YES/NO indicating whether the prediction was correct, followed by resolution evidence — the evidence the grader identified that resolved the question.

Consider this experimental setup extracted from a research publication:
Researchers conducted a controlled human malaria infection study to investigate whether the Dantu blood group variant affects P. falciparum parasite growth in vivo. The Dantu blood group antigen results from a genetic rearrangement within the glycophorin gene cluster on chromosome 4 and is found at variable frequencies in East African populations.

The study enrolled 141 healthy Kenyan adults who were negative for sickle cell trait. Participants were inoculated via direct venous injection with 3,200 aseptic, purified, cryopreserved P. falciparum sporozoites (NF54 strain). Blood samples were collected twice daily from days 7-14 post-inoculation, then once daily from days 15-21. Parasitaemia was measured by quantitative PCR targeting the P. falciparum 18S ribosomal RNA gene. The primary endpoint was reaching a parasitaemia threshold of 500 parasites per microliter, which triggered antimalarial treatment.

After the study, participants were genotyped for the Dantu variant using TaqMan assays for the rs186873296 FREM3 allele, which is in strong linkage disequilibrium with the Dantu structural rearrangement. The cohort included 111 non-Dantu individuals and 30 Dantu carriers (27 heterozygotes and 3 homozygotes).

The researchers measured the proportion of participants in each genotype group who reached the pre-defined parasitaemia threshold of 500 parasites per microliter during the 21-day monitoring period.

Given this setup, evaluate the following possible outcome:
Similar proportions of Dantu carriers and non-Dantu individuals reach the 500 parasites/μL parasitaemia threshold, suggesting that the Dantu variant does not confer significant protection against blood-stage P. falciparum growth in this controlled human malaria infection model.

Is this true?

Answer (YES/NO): NO